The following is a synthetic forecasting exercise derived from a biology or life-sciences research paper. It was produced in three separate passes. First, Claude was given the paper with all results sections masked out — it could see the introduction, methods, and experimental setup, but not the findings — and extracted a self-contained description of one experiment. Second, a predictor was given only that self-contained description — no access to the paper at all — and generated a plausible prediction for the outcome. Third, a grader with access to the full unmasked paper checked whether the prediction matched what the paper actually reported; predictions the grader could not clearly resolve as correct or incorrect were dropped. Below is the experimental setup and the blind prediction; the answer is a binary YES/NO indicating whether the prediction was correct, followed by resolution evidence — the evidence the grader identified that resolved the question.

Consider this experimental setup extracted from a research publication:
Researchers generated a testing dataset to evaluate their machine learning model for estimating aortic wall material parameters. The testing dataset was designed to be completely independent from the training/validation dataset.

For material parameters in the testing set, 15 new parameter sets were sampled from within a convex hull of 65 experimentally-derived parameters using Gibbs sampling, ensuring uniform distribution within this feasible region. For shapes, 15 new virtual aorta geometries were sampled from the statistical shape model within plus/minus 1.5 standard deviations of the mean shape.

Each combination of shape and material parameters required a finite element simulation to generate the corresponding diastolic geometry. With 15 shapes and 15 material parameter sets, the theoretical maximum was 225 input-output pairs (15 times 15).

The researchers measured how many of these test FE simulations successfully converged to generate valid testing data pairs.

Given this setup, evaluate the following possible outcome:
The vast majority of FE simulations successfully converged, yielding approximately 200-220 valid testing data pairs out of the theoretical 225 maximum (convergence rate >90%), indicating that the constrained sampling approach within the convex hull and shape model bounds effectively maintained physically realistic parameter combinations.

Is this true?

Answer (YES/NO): NO